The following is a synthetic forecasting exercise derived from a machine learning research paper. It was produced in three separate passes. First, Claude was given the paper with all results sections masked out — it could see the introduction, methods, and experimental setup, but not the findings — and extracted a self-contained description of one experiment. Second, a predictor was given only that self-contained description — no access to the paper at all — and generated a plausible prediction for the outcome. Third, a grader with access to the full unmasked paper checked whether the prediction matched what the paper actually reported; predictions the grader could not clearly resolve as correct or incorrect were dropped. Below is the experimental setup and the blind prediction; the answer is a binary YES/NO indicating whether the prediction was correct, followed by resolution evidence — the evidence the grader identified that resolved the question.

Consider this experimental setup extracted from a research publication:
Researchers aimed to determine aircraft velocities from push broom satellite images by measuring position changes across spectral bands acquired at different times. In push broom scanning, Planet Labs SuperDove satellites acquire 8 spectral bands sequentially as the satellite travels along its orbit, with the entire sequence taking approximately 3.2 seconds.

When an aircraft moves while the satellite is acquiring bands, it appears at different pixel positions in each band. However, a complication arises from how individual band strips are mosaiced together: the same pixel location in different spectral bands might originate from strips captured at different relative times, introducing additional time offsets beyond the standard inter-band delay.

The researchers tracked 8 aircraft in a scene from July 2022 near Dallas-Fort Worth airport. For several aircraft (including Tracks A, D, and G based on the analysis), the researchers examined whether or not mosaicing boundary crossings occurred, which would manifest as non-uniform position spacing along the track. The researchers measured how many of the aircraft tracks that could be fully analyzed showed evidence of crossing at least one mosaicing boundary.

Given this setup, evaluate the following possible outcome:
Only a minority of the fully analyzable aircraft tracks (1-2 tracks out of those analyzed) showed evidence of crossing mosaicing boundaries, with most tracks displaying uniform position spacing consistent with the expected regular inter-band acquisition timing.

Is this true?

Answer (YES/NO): NO